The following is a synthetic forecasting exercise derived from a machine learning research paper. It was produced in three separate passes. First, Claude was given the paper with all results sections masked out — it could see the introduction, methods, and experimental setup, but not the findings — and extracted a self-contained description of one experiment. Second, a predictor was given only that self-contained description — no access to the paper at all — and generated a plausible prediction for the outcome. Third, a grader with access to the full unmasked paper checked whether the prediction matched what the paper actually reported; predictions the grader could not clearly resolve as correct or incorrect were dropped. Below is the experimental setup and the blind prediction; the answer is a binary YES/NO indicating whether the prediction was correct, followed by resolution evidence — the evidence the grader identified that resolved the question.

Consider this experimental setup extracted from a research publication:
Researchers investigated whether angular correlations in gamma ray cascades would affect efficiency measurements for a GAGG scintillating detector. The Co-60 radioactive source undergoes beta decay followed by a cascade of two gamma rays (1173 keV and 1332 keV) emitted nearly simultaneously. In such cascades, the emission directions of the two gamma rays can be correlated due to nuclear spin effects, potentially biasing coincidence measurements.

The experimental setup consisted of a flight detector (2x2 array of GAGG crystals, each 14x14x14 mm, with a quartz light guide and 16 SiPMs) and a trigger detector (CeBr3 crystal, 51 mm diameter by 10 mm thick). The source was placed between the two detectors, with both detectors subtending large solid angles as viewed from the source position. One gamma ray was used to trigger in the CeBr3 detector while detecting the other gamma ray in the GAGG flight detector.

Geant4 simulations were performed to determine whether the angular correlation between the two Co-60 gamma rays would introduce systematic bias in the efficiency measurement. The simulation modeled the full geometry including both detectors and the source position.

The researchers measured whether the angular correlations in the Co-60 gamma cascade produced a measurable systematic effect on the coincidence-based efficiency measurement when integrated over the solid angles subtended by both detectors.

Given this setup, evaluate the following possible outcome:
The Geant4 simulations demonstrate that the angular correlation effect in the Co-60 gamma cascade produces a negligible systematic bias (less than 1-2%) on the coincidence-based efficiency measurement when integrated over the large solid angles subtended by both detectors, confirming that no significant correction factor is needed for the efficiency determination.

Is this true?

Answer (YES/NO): YES